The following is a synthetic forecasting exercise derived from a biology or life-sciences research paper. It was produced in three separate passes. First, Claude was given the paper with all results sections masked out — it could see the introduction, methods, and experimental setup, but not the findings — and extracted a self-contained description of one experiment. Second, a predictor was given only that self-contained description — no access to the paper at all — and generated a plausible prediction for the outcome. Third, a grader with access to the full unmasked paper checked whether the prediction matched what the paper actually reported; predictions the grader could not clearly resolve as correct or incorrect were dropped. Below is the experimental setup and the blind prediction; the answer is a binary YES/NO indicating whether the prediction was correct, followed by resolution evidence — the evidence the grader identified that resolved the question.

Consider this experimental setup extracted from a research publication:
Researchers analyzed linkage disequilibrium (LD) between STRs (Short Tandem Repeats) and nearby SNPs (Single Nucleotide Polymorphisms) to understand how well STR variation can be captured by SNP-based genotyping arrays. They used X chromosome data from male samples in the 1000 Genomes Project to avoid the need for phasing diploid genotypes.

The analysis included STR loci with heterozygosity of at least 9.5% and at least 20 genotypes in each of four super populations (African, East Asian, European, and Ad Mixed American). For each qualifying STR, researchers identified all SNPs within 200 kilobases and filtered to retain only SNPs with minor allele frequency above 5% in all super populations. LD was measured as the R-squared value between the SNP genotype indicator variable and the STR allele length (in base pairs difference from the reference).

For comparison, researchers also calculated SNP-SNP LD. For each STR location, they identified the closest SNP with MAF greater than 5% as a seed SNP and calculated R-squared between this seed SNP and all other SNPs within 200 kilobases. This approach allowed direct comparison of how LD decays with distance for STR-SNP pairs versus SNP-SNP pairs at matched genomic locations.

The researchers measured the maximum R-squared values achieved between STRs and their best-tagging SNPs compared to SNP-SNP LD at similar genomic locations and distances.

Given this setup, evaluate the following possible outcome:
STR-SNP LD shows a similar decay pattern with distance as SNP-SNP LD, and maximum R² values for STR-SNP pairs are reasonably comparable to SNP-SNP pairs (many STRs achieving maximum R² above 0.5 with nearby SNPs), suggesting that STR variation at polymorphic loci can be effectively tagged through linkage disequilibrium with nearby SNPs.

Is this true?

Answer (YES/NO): NO